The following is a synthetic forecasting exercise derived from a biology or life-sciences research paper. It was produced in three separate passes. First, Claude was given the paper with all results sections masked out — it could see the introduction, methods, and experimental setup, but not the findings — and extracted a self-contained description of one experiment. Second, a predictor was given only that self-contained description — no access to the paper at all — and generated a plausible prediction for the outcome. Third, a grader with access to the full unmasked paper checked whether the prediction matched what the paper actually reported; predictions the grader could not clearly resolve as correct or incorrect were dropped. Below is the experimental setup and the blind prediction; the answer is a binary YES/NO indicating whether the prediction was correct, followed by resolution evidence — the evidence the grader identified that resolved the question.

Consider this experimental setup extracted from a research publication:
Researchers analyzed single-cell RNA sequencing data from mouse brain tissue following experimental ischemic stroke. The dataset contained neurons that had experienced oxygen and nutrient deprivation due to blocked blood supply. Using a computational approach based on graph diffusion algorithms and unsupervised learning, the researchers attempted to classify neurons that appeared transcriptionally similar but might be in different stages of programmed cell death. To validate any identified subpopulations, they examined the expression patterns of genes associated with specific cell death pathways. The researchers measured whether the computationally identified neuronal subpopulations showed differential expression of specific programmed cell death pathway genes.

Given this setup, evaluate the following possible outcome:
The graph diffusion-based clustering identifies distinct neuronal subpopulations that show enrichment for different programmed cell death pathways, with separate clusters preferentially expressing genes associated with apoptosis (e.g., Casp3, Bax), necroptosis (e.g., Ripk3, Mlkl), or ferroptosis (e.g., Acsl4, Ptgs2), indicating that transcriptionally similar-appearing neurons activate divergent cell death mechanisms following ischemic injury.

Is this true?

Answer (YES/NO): NO